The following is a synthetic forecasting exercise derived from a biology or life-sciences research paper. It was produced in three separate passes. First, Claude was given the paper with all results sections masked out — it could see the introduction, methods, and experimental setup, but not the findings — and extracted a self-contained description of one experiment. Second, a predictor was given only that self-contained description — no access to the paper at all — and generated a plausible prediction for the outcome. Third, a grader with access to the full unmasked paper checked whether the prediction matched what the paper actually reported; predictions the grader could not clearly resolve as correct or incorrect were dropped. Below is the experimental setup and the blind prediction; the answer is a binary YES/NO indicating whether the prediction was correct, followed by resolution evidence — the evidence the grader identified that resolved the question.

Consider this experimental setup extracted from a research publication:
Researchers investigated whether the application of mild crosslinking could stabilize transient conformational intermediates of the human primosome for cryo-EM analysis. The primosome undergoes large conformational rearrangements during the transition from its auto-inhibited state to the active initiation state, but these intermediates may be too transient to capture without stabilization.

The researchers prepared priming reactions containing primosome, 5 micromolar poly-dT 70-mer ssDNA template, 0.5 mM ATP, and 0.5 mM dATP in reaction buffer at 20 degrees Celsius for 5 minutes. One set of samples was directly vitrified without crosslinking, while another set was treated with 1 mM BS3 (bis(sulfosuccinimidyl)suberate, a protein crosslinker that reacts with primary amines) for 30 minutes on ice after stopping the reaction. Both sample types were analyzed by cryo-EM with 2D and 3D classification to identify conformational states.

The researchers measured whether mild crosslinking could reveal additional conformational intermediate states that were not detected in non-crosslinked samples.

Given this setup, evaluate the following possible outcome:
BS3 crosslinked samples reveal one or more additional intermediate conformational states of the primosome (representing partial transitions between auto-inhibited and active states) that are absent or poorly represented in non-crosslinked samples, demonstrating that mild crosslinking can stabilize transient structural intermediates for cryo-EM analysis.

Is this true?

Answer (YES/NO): YES